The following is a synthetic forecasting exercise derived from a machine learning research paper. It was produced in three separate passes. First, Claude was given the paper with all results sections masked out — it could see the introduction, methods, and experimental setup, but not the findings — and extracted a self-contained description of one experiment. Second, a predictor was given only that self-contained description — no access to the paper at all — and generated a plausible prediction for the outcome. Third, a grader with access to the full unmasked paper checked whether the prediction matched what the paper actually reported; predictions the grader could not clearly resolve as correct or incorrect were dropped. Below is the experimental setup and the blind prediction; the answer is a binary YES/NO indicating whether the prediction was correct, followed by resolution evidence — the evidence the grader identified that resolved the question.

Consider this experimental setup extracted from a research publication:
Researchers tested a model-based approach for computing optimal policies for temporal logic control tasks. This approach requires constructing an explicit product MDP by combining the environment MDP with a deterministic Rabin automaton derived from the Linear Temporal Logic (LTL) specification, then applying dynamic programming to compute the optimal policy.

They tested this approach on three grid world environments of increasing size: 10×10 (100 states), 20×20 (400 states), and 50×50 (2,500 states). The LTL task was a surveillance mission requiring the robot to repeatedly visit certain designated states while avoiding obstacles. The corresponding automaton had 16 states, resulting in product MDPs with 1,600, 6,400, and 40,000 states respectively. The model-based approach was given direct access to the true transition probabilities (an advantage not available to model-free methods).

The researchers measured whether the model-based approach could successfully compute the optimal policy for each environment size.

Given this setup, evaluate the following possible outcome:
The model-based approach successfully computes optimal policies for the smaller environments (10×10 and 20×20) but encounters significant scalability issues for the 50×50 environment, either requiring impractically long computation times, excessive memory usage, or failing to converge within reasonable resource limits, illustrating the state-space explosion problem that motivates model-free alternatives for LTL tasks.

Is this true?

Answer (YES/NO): YES